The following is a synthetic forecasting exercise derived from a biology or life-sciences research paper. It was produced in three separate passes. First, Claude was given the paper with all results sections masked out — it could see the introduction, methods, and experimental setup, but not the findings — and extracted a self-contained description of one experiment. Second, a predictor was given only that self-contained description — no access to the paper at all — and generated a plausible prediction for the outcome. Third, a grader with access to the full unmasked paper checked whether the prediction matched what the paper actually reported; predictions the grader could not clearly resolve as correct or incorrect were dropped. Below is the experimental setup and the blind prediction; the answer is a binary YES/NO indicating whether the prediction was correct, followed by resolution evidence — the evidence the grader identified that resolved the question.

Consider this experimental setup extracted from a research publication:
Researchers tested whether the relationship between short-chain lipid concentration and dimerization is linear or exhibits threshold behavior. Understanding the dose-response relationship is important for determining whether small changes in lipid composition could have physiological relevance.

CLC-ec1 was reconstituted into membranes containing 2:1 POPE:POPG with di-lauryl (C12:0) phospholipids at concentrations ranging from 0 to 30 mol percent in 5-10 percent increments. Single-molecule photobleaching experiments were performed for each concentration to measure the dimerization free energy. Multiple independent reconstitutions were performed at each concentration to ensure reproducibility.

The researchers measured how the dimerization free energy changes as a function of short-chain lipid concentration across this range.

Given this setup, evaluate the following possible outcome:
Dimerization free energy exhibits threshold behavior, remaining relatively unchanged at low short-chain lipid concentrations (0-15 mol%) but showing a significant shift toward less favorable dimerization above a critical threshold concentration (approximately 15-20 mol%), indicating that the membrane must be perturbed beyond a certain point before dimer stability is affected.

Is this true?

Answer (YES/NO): NO